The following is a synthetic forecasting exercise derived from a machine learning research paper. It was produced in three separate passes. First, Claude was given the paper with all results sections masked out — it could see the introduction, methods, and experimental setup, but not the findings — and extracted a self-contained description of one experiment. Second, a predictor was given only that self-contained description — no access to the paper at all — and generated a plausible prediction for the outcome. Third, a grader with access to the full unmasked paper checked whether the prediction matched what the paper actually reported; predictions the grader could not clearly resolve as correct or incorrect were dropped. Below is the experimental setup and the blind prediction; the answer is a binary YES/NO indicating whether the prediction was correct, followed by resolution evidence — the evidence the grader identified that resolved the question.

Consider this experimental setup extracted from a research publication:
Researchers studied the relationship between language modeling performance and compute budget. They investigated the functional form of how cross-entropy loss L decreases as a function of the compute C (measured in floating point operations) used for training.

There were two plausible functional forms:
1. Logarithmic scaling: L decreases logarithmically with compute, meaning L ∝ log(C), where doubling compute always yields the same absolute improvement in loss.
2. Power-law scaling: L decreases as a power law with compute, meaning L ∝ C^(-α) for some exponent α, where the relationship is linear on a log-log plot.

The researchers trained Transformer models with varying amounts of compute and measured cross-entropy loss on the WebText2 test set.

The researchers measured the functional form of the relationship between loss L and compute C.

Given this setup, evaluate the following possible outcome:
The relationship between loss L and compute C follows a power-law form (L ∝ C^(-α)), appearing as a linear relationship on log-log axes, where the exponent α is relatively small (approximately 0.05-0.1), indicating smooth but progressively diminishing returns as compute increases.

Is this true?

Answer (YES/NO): YES